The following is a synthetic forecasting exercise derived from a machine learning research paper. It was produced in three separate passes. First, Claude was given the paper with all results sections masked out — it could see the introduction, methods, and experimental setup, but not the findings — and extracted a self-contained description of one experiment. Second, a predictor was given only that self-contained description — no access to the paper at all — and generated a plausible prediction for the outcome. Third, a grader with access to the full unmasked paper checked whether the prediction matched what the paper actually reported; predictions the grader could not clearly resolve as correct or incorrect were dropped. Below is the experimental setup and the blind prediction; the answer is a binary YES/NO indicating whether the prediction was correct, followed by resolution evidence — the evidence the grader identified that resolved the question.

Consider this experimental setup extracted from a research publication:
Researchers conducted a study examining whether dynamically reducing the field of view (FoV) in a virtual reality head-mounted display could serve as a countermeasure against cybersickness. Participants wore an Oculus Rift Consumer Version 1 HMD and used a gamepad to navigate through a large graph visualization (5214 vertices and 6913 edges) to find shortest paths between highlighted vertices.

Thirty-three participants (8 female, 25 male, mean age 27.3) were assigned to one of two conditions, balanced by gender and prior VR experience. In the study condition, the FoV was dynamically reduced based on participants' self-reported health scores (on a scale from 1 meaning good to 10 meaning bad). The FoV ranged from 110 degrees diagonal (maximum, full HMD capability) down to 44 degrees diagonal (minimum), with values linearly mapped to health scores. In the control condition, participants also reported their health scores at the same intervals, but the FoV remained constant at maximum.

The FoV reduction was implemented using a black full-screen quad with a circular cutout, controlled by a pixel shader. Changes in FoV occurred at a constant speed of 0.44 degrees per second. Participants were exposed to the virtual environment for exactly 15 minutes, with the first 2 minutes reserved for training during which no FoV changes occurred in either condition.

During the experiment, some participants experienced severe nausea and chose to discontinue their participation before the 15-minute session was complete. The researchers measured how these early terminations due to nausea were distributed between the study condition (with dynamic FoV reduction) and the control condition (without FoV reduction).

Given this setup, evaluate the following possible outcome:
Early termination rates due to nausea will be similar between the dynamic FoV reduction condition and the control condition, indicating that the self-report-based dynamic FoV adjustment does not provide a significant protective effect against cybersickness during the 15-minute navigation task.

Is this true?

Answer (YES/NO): NO